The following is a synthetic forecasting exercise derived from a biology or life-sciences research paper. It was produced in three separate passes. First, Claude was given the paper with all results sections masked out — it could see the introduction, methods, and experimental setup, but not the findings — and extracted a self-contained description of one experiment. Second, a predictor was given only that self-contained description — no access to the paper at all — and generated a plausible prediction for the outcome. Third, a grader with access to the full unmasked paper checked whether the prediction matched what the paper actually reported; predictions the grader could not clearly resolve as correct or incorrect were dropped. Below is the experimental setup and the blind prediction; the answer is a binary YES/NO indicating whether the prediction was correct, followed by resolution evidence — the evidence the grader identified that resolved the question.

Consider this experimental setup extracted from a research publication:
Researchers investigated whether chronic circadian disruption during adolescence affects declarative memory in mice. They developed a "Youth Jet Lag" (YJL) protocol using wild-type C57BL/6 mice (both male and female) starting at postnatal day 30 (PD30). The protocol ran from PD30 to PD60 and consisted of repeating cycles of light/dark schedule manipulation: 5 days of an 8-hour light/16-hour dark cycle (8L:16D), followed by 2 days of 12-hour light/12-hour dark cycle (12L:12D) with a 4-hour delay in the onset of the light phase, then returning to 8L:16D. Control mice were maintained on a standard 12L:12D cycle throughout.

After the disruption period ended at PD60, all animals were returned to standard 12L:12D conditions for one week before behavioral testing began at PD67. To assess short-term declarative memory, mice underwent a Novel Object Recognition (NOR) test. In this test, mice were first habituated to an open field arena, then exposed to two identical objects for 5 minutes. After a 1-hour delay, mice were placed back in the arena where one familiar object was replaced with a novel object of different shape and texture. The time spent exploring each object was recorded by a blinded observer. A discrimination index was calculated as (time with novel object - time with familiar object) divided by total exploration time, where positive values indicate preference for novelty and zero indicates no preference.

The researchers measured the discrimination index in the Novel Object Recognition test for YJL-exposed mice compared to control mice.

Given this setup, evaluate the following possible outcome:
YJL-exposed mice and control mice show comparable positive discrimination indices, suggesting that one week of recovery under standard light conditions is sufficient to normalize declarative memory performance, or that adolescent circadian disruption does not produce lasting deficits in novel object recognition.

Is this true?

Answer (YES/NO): NO